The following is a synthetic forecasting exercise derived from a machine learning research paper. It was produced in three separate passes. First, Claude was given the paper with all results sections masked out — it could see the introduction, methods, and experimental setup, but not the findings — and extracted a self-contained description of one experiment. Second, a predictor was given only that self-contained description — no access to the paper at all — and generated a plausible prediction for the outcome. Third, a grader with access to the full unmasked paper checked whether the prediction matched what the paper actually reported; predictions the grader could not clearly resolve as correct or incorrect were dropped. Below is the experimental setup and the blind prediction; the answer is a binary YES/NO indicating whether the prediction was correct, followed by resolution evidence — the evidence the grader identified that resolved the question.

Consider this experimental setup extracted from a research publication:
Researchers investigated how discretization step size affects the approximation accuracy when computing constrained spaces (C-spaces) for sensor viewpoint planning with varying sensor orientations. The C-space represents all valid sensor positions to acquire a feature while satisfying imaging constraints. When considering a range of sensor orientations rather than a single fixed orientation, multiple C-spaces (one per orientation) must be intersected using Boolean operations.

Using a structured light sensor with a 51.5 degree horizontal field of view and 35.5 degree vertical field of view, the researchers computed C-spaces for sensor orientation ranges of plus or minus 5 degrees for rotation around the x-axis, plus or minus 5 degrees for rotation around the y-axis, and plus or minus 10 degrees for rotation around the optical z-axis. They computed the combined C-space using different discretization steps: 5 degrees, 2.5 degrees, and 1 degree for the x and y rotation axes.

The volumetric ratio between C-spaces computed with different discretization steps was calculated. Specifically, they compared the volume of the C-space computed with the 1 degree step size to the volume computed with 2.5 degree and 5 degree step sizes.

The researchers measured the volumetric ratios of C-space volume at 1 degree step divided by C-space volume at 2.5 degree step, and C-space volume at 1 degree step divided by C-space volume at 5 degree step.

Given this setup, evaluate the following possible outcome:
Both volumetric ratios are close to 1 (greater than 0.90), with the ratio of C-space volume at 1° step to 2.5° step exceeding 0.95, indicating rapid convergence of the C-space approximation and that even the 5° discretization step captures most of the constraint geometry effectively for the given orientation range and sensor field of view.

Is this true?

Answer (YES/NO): YES